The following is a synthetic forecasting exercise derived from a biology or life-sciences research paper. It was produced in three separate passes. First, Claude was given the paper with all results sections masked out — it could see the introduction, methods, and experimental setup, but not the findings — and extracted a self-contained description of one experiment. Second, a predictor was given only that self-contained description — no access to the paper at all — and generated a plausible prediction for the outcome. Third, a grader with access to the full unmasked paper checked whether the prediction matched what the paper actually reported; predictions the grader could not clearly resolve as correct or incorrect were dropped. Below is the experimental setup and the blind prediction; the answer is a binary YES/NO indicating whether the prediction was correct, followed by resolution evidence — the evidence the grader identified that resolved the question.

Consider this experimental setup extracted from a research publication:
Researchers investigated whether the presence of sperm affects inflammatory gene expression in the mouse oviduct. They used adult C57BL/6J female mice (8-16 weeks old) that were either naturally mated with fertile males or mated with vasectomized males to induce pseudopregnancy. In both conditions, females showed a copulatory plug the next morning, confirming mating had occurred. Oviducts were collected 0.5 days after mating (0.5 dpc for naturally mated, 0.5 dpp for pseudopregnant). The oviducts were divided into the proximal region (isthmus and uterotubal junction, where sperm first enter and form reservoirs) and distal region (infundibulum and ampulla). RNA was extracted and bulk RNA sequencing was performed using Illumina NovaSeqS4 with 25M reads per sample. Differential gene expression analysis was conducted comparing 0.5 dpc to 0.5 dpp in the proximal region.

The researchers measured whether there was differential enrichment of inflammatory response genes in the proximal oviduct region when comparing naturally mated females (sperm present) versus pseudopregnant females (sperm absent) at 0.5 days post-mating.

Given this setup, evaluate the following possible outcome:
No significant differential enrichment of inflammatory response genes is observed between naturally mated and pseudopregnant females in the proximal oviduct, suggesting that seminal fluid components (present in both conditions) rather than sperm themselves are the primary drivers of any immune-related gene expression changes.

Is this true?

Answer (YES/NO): NO